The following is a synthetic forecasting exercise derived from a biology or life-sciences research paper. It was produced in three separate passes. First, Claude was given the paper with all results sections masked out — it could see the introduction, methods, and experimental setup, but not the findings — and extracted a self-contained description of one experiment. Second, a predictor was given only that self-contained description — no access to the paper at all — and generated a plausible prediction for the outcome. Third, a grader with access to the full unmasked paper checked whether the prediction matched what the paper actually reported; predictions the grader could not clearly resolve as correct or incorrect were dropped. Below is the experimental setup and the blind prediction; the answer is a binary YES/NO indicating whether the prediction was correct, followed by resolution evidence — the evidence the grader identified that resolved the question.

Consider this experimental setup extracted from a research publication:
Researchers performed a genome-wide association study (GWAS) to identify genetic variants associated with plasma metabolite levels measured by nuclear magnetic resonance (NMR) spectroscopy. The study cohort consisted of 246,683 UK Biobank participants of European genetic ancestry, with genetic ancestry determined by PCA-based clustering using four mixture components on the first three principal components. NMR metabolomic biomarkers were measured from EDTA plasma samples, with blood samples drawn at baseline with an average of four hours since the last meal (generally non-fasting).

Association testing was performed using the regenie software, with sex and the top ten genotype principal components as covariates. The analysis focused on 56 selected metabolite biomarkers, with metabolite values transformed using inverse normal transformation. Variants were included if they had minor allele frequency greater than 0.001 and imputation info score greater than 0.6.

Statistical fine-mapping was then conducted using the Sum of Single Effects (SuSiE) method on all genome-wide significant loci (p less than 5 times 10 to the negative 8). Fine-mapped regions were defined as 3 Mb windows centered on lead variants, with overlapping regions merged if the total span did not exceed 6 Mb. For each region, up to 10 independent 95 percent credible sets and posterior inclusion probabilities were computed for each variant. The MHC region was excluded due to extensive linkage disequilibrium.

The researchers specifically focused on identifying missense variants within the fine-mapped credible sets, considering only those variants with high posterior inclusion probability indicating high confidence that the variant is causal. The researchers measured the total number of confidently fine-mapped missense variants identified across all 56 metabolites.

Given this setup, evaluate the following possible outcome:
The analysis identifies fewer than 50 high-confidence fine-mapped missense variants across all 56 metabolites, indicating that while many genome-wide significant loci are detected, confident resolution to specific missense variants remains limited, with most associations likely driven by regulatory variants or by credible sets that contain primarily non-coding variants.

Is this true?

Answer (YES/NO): NO